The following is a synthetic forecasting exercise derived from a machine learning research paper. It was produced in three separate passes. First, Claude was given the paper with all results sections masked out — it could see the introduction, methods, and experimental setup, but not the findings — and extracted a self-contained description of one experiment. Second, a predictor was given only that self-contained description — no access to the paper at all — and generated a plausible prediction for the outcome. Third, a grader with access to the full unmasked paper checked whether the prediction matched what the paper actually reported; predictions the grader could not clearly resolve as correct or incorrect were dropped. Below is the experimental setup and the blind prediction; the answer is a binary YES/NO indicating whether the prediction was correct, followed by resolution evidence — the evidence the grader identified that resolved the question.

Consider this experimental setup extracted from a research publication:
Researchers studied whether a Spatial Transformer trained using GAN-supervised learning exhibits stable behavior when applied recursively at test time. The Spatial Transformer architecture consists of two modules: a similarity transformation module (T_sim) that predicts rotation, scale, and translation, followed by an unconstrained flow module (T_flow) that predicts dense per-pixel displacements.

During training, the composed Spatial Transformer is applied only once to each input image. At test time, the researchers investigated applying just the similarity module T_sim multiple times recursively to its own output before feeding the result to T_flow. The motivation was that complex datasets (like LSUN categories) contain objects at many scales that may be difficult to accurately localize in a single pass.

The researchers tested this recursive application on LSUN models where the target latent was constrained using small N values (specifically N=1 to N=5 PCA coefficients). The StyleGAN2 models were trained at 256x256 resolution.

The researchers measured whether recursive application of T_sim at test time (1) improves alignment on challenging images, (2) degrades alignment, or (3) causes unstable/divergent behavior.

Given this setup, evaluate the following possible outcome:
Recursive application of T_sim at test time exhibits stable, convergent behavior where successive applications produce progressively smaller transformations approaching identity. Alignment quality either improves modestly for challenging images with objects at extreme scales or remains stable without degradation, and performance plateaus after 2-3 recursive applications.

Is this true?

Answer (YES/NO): NO